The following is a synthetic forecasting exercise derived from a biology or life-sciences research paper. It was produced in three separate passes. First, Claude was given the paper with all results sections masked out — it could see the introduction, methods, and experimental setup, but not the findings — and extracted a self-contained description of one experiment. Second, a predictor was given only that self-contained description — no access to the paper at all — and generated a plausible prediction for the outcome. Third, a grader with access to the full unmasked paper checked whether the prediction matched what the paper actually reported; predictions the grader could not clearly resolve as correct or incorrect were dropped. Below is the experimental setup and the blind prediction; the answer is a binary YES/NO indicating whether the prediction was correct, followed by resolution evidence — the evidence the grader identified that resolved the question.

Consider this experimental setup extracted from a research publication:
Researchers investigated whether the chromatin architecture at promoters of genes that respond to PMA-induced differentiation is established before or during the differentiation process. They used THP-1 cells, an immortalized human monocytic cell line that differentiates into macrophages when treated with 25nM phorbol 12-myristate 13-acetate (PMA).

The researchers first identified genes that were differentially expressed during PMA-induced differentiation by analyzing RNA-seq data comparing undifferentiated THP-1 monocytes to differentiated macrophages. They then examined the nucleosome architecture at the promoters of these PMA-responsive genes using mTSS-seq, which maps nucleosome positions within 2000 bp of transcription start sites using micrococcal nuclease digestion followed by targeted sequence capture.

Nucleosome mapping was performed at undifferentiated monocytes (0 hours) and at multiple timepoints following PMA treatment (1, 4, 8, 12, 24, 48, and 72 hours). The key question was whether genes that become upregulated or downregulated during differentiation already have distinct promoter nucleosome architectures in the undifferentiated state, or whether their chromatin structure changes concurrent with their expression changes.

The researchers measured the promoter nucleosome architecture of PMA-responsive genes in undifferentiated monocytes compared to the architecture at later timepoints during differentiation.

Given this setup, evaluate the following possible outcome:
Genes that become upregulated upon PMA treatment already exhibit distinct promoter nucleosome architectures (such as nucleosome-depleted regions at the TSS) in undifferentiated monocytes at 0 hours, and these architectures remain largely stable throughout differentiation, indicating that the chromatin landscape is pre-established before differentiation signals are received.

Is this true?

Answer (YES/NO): YES